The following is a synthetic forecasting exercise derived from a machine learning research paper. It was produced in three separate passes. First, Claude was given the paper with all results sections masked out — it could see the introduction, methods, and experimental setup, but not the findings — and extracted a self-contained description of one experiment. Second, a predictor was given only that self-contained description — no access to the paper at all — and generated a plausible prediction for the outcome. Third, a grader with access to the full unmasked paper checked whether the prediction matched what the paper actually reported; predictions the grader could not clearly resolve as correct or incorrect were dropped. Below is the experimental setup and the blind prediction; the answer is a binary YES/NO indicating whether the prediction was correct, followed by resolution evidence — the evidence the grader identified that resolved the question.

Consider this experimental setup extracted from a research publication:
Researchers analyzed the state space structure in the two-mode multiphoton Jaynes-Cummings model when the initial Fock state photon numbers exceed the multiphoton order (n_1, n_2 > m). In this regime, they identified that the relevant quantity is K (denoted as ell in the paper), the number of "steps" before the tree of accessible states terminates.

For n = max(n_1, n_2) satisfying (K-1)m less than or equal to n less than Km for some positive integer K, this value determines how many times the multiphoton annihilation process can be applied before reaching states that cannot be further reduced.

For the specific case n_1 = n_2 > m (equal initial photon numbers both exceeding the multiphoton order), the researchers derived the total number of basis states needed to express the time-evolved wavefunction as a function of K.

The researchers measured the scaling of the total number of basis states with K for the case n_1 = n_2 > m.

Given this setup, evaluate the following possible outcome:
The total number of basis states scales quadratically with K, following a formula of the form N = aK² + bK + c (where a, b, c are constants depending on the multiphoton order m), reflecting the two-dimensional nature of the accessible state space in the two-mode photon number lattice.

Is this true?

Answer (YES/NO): NO